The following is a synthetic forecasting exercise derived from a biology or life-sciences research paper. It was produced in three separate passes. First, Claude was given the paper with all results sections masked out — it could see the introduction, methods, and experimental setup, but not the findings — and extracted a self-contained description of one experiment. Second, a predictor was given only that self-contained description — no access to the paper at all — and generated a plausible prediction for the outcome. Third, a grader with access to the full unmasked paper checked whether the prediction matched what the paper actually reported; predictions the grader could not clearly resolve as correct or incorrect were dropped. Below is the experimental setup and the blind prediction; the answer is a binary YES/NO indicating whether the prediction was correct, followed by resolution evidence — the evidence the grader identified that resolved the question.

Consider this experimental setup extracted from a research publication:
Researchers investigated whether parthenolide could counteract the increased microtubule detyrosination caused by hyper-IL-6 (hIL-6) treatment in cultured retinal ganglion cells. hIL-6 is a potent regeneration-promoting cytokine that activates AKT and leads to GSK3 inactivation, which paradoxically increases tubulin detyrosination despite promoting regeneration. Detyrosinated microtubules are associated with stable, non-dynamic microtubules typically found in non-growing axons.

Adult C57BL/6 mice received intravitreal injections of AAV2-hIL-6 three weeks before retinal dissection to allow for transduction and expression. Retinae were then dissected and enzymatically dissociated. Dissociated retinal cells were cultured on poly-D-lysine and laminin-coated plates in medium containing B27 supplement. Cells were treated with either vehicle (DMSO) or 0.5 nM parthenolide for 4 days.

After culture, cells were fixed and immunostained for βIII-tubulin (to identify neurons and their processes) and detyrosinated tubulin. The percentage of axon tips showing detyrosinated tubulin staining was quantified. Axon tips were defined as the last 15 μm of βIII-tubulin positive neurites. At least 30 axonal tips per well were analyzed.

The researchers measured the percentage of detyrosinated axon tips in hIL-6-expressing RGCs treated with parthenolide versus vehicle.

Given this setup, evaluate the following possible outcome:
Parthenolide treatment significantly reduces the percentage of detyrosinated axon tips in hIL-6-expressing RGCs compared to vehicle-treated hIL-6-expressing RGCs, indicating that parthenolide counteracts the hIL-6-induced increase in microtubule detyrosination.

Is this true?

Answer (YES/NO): YES